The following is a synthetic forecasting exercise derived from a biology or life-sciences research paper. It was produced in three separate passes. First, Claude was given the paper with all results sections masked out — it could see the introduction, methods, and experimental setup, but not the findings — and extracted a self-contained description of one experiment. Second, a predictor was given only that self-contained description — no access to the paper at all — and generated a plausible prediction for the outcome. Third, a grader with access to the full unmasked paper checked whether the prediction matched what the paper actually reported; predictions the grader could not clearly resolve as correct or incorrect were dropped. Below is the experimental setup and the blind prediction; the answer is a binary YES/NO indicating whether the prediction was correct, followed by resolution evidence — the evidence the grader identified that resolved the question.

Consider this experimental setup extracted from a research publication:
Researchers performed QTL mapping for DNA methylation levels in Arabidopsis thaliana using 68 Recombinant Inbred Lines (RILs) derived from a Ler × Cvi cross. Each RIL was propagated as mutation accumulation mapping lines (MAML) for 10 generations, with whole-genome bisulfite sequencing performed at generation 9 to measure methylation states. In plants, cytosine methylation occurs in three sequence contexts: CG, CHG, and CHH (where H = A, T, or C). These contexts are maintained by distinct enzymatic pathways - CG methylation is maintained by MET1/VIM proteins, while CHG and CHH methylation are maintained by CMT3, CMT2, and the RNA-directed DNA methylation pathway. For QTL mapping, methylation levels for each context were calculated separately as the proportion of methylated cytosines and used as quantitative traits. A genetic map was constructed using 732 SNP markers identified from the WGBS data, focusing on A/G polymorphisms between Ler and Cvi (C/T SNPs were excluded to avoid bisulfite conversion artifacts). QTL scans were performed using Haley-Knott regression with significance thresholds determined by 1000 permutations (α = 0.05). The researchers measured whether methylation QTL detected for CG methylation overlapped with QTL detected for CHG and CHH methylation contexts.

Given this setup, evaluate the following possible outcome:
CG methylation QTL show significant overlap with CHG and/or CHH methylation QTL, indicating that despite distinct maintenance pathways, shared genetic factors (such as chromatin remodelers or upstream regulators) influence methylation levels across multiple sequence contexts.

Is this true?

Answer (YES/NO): NO